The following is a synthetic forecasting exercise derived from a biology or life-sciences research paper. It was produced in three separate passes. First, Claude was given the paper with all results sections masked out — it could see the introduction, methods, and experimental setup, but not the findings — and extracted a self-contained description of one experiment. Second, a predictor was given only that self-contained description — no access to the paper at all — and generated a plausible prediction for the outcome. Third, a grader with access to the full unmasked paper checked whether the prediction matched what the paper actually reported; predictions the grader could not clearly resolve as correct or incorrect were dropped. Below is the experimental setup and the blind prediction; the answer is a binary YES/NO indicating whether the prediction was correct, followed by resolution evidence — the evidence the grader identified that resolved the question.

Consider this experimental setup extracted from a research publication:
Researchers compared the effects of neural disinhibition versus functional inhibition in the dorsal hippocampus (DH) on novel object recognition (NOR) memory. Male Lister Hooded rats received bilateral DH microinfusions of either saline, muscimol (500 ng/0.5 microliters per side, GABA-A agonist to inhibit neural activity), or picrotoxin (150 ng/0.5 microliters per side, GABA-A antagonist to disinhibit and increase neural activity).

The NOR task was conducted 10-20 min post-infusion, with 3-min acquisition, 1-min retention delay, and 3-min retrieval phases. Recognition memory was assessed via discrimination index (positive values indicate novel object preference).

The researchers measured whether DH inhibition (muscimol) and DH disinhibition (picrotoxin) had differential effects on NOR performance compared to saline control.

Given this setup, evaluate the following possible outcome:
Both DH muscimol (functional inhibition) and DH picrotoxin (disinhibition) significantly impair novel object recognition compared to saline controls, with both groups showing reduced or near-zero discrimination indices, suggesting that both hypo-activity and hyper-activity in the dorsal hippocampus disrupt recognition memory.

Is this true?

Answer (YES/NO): YES